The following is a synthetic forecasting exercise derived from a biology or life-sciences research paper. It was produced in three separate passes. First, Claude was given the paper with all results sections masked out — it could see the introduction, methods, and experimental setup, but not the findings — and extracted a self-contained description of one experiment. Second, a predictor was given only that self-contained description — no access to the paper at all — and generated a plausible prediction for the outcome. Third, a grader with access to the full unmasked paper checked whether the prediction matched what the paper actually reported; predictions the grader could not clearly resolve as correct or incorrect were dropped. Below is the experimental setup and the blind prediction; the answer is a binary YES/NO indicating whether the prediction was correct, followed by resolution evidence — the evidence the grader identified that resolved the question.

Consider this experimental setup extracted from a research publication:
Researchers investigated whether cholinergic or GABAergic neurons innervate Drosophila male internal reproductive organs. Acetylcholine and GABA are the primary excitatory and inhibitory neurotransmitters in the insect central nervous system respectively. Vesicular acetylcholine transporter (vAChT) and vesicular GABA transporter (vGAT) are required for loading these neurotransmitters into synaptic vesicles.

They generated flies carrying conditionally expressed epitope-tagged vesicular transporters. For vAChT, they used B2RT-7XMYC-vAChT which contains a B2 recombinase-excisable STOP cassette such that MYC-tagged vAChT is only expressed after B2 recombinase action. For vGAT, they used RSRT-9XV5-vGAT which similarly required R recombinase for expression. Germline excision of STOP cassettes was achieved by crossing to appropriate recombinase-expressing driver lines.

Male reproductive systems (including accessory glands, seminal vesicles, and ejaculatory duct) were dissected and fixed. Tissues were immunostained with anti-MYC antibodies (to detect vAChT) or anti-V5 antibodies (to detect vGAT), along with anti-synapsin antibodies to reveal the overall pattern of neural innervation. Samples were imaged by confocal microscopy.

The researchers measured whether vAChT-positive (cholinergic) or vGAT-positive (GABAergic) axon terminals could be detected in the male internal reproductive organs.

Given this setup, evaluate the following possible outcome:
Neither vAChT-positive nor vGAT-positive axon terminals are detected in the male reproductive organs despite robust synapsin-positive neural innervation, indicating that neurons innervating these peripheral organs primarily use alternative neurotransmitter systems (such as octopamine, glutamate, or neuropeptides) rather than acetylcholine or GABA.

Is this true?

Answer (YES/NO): YES